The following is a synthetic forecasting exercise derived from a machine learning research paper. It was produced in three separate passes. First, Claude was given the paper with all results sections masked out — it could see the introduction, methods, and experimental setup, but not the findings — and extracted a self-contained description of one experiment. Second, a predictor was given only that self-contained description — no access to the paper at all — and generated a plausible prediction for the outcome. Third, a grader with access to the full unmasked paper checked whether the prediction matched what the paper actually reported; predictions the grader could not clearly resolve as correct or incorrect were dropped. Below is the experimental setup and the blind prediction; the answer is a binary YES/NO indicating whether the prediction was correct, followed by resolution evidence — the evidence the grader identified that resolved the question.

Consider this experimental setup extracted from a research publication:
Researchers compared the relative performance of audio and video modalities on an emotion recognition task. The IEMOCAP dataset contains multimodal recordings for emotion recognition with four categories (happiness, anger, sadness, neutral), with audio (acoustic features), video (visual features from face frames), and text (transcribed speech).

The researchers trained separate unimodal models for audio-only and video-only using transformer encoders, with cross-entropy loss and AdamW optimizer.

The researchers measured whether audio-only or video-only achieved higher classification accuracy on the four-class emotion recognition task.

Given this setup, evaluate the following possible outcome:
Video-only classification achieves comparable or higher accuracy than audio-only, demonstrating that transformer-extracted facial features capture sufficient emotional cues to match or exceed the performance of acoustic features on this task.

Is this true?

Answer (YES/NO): YES